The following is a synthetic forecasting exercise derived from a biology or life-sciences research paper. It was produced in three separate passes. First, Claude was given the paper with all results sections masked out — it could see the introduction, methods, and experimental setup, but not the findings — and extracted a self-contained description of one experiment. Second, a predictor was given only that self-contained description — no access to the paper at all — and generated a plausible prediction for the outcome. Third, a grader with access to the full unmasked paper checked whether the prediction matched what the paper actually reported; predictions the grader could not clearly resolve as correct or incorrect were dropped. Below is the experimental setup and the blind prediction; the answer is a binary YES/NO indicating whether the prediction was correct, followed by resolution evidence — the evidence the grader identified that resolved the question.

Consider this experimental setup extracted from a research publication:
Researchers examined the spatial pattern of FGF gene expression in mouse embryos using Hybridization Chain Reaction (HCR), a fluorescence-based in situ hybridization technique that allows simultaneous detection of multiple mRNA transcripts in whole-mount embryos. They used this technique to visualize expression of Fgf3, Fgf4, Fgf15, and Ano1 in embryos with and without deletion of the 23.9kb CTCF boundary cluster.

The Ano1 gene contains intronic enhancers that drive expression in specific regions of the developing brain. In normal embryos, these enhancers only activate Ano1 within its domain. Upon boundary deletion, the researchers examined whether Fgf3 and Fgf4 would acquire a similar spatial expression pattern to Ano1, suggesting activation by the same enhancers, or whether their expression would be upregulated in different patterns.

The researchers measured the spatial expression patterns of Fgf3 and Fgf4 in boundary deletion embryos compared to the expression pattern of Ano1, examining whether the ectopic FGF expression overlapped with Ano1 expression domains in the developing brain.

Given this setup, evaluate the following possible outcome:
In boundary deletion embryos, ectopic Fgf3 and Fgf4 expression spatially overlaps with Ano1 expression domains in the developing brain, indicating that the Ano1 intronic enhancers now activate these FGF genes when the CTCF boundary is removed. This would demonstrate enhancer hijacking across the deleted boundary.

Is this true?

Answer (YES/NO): YES